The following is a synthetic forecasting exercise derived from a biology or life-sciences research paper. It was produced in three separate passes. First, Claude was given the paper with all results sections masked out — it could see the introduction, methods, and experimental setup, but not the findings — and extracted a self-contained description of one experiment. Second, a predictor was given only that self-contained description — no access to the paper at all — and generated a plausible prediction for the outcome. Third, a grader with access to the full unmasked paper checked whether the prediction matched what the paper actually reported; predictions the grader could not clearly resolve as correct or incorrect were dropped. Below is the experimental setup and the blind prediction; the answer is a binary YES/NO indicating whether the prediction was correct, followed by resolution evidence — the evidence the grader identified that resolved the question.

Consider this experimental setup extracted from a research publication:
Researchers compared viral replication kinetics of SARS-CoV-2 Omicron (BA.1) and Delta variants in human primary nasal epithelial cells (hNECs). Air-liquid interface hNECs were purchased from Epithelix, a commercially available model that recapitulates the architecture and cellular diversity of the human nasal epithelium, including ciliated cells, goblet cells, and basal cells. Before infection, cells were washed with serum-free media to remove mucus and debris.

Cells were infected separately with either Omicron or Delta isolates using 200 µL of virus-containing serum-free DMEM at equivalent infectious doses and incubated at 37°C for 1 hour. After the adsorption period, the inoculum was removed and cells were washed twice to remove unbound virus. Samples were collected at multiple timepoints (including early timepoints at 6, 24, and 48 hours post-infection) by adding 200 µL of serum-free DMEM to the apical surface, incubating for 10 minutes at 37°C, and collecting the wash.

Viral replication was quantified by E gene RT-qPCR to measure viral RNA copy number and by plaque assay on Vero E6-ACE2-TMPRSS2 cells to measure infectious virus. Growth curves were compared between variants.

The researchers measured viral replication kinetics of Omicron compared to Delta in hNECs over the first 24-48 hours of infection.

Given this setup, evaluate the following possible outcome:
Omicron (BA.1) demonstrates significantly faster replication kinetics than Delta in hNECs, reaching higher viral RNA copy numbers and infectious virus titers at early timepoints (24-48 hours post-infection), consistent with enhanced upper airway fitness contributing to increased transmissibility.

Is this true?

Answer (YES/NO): NO